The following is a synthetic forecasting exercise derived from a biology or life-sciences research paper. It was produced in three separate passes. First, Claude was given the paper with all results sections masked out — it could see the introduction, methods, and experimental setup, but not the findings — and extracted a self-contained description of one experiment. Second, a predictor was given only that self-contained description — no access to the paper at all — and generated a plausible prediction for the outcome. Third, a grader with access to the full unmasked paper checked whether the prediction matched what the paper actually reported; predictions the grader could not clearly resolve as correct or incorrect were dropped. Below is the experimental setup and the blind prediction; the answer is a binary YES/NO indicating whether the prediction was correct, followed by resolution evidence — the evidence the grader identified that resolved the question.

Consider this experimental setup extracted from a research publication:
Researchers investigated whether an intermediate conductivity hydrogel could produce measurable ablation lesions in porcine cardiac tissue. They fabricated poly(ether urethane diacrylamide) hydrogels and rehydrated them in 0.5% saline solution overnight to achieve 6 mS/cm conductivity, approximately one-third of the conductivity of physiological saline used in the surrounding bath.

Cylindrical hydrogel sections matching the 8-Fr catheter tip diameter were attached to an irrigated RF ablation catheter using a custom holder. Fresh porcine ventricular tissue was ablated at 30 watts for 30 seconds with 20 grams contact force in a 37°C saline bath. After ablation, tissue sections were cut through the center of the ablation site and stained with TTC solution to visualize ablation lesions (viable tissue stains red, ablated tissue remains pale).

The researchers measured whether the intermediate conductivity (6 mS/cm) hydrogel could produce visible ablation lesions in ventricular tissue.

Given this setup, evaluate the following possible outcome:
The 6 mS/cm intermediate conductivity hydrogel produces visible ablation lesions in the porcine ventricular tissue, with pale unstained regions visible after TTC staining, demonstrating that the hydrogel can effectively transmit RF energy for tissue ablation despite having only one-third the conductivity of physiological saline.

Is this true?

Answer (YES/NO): YES